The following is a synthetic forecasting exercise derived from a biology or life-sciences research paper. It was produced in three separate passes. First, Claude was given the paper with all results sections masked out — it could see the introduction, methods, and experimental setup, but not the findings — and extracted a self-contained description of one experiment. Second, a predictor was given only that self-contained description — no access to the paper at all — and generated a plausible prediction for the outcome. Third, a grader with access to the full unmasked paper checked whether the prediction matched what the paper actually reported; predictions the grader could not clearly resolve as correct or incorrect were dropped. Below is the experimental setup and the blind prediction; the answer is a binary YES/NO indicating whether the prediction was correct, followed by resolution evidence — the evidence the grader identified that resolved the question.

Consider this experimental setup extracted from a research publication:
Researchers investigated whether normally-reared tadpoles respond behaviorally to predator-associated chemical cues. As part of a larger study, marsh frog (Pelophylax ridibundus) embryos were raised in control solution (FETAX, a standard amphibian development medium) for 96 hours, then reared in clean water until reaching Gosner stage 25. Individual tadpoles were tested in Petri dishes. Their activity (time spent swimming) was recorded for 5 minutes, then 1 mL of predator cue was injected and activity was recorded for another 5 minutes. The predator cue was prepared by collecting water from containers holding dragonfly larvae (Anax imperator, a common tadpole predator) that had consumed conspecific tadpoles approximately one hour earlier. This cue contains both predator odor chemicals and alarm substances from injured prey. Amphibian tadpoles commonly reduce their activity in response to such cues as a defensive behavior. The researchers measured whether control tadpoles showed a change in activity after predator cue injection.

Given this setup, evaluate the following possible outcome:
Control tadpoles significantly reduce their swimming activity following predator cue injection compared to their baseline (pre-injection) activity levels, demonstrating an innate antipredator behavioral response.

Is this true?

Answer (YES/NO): YES